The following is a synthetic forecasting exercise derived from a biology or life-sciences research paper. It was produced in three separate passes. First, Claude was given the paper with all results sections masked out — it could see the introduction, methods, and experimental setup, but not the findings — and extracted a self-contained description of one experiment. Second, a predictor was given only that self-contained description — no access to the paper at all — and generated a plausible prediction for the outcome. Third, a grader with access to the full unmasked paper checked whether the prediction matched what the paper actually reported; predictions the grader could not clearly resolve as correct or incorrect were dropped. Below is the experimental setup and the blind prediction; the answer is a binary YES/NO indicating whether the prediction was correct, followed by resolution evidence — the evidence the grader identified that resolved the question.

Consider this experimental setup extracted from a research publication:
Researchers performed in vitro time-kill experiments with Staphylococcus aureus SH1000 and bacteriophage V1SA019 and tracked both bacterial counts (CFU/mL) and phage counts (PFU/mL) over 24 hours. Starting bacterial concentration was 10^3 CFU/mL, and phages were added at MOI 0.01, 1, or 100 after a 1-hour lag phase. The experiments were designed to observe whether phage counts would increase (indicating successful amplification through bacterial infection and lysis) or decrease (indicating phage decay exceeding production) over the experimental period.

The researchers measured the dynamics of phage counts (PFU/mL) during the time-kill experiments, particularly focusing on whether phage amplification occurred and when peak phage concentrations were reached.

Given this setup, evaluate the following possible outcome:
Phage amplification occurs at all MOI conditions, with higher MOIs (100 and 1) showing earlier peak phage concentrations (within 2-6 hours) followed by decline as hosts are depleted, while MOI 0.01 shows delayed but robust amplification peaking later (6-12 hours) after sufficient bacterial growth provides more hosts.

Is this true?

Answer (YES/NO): NO